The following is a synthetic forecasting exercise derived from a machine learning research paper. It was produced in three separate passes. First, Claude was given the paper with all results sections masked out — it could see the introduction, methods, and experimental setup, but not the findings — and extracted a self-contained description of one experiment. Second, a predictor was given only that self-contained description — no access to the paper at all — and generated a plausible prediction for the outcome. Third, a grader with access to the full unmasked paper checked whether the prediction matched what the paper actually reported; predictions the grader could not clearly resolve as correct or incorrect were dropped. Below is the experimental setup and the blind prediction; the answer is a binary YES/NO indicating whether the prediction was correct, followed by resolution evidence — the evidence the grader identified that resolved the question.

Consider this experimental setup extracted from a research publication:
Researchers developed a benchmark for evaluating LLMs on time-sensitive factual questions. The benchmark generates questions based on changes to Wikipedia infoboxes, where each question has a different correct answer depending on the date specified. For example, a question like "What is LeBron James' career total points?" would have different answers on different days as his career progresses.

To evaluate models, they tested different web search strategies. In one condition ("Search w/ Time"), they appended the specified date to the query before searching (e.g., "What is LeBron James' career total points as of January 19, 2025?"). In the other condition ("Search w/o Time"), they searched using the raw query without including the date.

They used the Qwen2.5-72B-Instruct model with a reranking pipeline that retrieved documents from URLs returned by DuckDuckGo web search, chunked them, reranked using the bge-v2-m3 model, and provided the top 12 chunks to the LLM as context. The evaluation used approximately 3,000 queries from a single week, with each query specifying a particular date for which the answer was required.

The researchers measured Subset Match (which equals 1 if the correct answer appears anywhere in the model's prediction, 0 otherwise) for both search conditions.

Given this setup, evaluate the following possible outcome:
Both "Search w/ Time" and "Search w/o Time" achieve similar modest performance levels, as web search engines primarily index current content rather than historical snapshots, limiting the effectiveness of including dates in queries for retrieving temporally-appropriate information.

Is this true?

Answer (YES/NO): NO